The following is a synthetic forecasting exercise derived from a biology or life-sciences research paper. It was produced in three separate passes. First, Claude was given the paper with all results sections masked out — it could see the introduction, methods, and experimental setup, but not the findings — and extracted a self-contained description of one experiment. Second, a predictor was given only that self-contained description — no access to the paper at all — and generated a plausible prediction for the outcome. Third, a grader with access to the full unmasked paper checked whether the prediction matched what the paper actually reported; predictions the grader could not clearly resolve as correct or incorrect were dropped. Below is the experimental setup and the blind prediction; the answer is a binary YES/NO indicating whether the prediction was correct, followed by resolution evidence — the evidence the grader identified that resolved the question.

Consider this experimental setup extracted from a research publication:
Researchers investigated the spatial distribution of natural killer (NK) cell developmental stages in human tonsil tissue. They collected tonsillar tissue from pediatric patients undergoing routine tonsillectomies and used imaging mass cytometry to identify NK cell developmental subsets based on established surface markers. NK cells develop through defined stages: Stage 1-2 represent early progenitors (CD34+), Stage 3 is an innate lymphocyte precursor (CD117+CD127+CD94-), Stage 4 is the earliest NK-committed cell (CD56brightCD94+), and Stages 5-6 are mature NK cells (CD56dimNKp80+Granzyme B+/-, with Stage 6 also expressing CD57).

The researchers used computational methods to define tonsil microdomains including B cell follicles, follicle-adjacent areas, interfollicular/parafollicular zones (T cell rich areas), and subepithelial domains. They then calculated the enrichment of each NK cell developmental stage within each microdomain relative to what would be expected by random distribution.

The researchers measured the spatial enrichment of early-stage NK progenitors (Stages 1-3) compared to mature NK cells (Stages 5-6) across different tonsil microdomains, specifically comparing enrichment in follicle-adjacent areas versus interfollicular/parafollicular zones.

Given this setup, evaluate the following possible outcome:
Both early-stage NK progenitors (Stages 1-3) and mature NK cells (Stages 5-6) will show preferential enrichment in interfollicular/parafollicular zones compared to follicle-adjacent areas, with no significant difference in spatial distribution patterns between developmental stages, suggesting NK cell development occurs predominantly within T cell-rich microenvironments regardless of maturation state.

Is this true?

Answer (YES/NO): NO